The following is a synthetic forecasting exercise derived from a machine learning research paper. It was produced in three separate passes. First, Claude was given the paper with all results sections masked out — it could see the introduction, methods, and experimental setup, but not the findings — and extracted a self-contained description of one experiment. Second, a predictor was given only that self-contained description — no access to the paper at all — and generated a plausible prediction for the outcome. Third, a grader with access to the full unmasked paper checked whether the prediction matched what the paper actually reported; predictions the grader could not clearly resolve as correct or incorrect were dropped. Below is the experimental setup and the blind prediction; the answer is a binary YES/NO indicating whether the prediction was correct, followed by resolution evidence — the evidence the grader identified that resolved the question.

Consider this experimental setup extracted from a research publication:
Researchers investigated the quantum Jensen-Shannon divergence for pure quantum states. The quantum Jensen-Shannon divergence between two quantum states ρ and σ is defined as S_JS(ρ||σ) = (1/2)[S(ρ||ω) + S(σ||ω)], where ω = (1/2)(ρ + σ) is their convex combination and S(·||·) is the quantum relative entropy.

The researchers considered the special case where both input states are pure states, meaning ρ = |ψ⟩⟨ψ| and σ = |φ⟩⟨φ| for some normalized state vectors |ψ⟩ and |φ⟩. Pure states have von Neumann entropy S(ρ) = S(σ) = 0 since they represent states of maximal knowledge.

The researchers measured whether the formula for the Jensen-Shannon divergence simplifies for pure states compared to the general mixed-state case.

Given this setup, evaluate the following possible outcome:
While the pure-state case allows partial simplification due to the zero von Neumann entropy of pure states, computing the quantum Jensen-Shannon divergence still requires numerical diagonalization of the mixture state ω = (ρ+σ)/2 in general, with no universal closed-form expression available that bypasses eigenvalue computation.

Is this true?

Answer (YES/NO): NO